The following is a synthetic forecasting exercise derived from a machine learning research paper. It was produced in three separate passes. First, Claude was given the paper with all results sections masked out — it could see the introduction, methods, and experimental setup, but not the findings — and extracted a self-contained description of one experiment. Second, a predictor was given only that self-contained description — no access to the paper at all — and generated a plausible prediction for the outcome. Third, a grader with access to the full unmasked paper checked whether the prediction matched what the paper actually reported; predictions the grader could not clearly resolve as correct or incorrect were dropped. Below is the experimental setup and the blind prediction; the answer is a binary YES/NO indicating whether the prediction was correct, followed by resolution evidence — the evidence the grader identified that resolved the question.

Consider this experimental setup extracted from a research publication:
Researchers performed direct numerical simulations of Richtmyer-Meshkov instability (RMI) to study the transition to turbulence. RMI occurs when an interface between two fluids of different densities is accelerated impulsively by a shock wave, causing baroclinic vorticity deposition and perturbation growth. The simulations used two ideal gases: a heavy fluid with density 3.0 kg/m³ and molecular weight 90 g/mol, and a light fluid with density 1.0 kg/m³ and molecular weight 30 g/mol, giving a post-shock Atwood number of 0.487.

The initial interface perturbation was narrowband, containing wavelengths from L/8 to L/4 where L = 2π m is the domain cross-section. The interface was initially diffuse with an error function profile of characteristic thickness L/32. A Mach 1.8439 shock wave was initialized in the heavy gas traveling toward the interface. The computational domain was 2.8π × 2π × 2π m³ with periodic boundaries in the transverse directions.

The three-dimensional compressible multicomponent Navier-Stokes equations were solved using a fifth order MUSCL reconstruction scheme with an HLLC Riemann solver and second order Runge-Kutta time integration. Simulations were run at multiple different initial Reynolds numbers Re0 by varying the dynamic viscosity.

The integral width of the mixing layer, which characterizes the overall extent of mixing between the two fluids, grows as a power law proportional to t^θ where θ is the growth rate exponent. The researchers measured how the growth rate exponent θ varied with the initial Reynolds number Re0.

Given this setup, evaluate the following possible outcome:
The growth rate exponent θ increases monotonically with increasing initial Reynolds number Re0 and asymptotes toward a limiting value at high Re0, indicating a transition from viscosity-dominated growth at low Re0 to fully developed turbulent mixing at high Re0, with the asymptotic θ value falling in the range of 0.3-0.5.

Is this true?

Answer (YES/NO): NO